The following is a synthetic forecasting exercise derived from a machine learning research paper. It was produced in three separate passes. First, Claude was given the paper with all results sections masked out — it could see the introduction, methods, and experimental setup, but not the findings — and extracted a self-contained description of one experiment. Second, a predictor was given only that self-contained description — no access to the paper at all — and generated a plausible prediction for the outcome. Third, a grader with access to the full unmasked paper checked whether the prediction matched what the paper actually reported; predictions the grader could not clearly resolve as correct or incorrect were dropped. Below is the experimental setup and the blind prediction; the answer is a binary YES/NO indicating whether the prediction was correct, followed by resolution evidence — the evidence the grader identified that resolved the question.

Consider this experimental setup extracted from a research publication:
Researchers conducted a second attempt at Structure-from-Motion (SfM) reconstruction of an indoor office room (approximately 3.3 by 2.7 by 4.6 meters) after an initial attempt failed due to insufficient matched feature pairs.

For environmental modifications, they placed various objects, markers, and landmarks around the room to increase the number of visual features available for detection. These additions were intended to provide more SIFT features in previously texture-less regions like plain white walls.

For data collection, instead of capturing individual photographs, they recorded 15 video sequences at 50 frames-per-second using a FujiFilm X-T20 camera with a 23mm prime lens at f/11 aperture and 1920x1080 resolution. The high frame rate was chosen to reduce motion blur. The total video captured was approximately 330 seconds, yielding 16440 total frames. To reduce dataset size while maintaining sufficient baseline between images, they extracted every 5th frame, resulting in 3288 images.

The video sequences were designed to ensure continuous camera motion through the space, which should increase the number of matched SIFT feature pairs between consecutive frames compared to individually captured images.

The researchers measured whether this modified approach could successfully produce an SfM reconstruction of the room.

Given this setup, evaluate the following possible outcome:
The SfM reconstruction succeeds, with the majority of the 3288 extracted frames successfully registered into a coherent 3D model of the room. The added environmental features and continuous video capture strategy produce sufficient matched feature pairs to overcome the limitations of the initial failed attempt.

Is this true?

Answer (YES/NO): YES